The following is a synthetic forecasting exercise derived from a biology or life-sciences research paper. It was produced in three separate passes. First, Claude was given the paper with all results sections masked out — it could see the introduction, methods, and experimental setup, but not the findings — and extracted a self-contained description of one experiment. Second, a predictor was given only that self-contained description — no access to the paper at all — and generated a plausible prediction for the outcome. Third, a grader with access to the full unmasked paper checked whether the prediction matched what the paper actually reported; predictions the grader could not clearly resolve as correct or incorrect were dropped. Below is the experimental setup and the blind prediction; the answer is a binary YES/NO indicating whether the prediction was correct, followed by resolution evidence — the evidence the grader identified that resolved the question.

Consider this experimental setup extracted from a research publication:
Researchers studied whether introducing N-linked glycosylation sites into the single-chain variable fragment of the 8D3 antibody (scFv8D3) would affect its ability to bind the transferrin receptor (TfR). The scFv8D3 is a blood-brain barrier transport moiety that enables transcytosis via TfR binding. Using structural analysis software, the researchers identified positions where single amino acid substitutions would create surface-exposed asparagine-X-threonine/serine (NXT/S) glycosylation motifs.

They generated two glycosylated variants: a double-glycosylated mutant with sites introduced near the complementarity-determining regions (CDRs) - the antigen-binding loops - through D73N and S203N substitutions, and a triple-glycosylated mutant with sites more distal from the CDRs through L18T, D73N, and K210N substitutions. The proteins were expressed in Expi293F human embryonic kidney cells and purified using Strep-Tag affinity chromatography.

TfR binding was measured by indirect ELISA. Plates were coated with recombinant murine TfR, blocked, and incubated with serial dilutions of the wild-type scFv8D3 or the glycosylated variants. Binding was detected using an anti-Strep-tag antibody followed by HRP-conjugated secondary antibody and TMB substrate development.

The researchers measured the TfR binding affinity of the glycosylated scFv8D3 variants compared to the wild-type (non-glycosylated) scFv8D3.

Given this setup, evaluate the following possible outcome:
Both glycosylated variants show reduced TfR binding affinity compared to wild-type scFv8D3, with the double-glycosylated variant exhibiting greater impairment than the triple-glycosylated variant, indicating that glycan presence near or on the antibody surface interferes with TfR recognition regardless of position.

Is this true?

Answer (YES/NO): NO